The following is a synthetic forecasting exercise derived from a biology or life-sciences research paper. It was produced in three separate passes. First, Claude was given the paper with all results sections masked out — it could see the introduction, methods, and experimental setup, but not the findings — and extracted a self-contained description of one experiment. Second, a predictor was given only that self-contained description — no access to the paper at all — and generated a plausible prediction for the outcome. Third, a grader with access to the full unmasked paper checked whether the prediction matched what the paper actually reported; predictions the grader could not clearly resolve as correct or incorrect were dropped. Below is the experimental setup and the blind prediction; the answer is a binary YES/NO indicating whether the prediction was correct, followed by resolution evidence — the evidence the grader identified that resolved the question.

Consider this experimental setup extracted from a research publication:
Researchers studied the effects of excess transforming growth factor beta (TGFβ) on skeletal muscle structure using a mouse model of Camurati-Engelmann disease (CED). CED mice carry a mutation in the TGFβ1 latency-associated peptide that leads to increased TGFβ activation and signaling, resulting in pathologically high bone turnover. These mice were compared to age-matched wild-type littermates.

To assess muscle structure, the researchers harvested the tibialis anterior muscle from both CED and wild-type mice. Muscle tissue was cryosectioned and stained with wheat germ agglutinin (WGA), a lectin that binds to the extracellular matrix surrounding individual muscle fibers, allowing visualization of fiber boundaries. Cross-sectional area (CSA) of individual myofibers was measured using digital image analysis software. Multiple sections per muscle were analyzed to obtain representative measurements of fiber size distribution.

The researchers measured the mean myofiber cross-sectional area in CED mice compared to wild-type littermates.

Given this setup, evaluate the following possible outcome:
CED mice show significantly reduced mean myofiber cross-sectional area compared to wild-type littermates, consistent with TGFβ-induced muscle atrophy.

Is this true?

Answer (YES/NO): YES